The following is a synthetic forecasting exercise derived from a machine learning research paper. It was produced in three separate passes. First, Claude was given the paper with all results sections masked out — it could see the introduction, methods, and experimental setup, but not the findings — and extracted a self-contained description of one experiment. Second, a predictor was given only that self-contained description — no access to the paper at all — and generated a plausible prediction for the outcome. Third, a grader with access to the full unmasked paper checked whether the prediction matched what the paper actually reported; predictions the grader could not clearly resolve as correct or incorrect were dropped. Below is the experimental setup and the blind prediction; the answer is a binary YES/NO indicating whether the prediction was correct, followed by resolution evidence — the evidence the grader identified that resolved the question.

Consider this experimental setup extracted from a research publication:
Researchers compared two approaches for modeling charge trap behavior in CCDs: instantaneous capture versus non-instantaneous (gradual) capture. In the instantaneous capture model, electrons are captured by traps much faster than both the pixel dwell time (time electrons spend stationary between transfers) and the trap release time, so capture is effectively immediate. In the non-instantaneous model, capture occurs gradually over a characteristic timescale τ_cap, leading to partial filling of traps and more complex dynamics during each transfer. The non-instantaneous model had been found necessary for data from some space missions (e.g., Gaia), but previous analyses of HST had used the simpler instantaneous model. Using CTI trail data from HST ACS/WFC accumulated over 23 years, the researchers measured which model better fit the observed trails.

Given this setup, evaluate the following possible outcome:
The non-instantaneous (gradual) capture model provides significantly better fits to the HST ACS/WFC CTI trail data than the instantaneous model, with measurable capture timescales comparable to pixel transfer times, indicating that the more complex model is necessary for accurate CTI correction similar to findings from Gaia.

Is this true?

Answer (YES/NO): NO